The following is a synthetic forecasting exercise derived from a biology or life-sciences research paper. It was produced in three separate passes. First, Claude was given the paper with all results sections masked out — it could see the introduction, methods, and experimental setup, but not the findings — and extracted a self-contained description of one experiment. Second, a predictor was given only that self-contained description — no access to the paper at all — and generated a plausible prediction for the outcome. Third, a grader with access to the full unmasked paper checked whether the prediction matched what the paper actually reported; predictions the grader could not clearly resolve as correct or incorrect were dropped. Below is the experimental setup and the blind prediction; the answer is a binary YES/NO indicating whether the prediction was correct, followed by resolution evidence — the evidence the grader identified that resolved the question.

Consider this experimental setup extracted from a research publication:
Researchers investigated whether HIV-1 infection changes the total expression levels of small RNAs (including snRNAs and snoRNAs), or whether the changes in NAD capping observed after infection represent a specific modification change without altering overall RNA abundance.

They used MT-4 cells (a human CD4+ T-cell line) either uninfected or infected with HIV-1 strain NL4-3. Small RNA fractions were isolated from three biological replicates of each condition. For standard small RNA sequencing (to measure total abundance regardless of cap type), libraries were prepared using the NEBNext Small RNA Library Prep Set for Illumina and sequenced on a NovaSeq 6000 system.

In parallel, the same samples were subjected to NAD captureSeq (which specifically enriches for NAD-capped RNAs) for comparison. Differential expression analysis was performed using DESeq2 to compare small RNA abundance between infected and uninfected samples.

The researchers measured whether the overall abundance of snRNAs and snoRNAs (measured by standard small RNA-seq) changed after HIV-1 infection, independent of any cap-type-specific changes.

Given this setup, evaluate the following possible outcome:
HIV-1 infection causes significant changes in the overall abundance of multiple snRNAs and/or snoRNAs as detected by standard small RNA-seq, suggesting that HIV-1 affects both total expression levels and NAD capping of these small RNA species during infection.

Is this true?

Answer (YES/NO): NO